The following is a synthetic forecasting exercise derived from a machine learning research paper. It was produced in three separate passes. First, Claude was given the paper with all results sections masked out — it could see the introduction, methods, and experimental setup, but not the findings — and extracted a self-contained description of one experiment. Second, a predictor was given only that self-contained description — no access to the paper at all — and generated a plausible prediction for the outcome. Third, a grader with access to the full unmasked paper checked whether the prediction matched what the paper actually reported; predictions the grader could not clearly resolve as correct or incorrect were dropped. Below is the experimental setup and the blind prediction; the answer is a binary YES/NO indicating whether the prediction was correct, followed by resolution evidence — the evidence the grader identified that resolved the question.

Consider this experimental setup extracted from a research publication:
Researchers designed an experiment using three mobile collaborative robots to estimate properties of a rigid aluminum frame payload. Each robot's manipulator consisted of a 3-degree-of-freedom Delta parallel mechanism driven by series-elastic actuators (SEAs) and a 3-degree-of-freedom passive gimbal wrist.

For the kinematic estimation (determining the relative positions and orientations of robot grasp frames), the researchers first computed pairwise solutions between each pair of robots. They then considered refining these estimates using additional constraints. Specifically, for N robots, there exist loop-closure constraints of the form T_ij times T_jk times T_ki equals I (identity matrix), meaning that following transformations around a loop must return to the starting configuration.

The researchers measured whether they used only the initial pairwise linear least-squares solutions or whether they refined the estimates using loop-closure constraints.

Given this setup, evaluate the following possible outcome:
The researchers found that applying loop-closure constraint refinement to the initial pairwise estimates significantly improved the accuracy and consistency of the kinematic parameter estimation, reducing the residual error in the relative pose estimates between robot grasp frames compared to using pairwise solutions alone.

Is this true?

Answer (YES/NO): NO